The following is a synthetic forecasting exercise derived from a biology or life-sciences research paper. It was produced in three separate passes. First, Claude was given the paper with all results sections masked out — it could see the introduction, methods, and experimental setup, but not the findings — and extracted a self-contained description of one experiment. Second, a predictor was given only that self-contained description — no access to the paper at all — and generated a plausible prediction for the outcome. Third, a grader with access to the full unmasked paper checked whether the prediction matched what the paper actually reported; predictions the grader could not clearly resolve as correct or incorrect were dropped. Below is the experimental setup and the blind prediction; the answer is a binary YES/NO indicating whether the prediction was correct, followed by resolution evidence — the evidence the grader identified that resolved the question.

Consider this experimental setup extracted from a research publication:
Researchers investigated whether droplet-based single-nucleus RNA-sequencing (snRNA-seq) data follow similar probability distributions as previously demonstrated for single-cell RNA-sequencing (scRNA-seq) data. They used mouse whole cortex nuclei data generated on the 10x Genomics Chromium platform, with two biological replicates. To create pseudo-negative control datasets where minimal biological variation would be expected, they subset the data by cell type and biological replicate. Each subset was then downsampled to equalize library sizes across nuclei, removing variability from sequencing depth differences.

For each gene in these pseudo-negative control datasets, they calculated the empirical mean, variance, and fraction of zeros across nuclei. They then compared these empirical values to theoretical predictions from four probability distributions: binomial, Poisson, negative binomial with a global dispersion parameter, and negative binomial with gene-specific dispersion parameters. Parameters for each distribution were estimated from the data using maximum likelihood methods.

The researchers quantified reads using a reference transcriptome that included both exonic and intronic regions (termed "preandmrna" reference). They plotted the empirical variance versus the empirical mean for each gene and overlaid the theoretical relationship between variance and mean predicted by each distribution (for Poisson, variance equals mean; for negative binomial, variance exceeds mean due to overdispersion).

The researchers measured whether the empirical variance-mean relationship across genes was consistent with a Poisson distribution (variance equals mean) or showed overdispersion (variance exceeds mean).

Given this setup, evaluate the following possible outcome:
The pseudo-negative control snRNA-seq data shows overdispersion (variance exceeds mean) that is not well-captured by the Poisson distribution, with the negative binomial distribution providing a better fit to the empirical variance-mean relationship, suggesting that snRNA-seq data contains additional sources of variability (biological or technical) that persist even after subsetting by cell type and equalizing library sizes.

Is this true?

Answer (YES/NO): YES